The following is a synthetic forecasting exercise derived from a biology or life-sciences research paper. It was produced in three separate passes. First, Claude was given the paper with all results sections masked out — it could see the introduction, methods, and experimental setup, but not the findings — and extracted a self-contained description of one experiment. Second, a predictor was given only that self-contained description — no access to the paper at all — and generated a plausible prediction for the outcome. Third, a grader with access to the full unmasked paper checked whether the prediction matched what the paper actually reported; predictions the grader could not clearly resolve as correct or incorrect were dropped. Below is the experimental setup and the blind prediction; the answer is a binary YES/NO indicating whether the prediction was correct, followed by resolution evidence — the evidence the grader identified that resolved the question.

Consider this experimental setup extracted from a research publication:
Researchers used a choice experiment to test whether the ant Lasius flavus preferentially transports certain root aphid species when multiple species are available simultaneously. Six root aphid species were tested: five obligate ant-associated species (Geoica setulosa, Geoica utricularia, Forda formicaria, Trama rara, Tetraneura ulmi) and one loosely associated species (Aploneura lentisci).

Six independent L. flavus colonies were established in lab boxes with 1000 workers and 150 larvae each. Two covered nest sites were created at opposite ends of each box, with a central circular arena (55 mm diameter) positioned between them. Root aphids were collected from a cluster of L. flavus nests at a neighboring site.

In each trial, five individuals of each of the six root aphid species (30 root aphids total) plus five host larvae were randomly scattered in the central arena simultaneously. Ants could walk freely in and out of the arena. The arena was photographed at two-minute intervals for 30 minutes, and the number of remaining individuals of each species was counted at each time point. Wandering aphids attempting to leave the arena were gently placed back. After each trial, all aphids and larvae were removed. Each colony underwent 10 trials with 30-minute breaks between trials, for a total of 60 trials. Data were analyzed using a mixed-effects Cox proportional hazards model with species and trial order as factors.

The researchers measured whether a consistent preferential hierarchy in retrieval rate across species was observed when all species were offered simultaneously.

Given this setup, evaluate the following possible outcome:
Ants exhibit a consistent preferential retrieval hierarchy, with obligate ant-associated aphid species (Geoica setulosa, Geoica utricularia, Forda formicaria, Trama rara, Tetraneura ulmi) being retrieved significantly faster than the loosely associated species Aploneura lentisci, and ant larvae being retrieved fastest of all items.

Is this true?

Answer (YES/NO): NO